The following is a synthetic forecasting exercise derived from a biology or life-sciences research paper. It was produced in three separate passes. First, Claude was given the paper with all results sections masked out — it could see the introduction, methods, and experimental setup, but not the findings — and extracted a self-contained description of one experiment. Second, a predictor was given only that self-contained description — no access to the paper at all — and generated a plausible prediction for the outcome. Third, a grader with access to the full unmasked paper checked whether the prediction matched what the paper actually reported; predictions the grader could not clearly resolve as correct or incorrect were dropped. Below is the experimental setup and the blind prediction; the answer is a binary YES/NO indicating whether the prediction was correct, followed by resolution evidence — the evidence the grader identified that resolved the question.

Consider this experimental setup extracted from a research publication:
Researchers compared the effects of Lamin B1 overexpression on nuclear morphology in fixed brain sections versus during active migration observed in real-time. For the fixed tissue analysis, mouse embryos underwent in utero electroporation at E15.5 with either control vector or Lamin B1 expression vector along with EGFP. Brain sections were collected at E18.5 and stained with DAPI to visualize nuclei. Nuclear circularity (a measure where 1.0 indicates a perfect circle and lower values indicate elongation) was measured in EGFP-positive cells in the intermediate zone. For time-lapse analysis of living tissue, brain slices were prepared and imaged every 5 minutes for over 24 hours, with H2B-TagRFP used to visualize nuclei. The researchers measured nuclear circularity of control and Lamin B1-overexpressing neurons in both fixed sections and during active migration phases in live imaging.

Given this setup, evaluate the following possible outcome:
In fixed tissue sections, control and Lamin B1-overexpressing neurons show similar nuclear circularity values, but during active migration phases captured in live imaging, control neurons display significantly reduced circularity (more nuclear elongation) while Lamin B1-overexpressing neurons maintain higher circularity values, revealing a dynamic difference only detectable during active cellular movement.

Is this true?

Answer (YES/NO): NO